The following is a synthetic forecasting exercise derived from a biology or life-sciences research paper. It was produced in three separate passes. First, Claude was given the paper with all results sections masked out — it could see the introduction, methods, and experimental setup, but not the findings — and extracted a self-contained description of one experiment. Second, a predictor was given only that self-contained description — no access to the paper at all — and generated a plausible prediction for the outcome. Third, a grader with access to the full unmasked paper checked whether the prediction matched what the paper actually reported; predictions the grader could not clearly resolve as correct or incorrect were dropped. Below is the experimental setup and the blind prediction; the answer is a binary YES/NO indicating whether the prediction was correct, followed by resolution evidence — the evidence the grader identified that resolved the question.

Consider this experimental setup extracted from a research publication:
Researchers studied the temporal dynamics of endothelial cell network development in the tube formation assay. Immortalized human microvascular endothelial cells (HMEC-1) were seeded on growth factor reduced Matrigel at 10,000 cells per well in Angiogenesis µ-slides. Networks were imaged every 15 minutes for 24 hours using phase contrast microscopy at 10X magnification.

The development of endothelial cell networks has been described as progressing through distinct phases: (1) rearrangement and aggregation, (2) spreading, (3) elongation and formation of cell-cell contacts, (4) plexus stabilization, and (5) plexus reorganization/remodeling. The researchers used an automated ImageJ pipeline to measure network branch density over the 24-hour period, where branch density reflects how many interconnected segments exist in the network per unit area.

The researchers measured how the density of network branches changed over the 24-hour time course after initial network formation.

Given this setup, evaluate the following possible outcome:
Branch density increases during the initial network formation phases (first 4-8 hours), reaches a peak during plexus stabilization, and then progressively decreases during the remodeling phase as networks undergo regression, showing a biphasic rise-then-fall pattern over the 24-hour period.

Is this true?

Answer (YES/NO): NO